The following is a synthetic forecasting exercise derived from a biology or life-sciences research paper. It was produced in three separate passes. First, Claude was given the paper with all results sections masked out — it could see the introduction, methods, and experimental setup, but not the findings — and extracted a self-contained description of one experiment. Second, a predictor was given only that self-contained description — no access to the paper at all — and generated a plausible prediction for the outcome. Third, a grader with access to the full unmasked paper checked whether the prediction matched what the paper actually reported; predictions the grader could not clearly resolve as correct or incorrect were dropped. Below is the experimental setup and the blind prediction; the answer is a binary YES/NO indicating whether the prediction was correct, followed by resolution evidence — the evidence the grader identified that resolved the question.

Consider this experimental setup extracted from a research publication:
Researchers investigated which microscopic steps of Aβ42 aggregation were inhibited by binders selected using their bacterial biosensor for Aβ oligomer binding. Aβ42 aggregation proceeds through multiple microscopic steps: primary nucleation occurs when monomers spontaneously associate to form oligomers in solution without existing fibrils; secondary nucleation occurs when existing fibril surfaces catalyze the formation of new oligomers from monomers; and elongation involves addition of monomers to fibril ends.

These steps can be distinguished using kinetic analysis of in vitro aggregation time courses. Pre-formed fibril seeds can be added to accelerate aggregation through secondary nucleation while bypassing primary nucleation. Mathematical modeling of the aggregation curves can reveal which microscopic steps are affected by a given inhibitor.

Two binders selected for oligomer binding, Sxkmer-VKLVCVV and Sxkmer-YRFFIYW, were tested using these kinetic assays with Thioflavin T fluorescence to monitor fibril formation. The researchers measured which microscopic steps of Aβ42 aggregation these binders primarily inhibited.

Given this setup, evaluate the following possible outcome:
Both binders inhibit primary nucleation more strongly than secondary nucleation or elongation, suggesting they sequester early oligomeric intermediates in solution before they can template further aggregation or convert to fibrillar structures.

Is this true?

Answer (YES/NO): NO